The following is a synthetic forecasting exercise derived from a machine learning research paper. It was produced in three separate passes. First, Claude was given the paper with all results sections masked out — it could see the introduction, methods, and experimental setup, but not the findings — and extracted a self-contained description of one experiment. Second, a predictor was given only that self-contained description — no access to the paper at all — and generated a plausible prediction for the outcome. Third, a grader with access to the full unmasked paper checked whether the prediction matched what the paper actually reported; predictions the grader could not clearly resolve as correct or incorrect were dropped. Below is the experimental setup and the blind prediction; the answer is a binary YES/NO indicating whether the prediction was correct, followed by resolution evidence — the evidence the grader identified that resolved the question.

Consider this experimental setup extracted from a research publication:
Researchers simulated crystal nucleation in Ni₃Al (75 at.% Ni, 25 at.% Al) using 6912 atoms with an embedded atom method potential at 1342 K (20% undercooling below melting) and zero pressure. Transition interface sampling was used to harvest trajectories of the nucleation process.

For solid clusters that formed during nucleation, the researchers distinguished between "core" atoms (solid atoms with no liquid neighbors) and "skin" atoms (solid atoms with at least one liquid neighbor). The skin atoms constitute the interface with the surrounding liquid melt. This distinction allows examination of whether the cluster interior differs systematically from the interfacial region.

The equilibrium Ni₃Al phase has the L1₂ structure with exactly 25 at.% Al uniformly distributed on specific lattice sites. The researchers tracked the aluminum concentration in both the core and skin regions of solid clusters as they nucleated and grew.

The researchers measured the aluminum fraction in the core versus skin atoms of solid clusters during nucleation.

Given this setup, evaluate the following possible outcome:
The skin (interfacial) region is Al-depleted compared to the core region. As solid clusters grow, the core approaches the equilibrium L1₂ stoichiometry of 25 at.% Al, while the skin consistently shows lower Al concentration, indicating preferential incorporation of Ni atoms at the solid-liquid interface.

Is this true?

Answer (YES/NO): NO